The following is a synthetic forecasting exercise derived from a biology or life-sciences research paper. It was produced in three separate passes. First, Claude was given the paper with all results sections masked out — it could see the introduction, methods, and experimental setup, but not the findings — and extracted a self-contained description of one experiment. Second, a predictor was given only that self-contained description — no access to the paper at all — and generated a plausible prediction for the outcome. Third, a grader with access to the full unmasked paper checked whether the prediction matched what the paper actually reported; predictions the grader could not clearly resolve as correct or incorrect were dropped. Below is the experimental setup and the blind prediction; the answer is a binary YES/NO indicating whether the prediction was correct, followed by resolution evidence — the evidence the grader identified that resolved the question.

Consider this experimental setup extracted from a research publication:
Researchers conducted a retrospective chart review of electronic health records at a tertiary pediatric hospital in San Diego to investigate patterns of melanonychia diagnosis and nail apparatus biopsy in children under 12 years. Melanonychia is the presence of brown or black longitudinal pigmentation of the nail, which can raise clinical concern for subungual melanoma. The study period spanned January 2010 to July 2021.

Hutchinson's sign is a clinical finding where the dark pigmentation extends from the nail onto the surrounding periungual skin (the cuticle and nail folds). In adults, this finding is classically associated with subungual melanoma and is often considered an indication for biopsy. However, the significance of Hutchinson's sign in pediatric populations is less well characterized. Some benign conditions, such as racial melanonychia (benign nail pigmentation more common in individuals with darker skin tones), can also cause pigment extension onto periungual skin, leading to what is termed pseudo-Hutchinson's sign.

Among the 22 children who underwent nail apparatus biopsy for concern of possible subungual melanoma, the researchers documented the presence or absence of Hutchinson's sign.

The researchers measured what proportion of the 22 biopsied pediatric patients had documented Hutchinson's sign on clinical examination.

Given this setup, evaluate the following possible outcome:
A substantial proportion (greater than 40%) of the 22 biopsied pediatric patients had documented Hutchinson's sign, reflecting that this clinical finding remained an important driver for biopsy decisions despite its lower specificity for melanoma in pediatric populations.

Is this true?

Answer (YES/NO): YES